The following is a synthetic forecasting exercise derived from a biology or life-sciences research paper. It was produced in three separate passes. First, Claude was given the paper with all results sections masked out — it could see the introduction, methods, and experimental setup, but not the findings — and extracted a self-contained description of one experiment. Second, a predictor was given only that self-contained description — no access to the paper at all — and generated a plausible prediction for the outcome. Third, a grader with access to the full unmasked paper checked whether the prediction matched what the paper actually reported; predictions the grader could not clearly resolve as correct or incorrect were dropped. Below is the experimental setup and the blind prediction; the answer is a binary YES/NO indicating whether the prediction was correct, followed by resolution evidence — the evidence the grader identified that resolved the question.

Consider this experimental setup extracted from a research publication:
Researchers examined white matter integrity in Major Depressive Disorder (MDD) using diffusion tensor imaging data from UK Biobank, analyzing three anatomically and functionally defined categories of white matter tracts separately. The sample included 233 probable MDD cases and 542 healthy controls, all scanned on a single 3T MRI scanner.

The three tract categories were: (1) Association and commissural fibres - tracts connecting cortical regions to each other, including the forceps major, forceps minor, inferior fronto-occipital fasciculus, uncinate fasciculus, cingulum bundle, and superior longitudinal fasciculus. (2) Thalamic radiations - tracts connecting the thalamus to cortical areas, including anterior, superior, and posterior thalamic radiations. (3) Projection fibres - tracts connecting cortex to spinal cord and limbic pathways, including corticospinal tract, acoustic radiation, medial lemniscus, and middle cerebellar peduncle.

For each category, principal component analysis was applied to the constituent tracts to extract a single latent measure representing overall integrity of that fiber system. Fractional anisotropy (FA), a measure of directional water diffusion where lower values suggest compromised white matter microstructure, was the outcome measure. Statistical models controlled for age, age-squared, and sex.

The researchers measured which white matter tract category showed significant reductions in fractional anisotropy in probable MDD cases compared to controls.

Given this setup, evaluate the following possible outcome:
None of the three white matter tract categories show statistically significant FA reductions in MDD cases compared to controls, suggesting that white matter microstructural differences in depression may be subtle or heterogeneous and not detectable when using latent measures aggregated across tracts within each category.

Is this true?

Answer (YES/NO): NO